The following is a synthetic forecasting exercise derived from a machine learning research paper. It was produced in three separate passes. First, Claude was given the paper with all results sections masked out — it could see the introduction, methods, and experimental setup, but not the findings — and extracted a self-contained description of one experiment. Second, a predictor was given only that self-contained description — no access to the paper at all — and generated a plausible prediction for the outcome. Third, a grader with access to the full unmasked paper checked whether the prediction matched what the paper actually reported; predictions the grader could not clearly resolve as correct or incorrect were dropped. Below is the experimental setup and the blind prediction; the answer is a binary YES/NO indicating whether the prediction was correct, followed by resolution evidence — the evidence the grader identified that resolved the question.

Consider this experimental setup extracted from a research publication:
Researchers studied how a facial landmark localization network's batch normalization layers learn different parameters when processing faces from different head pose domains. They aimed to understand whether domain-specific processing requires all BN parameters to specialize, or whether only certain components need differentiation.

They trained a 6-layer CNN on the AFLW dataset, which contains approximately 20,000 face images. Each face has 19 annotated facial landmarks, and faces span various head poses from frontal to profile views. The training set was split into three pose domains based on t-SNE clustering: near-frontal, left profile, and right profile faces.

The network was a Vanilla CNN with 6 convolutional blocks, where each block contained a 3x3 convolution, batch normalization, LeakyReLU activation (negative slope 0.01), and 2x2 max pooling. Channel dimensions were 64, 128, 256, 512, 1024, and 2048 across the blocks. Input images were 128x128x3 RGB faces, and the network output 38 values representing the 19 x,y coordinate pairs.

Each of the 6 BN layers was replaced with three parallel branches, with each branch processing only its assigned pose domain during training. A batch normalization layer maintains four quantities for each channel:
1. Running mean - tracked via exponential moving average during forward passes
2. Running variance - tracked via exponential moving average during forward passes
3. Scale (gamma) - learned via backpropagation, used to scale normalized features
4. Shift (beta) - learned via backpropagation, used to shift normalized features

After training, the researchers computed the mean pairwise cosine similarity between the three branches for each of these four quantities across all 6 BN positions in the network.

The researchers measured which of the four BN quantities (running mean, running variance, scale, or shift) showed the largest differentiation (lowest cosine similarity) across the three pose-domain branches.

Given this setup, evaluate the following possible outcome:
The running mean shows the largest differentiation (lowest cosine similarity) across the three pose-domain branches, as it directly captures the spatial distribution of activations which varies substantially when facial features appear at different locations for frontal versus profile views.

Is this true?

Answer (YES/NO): NO